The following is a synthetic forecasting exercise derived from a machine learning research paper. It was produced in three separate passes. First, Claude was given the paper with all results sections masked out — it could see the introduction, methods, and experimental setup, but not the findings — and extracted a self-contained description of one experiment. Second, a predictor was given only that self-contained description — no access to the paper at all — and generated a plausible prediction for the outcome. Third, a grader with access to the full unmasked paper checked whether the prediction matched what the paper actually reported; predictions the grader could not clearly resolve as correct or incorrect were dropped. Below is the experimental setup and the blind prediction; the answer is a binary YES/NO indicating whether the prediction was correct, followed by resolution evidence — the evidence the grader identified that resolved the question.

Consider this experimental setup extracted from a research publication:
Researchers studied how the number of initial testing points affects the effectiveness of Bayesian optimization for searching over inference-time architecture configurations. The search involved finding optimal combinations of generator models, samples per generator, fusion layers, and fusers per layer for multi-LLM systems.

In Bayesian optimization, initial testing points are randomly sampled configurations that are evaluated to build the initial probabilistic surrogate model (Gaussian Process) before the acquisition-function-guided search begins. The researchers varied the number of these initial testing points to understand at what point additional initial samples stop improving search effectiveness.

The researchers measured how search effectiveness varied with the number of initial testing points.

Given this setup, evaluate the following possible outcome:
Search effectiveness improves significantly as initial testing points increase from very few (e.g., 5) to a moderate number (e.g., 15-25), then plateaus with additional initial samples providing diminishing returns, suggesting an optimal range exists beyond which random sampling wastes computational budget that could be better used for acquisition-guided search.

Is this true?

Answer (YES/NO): NO